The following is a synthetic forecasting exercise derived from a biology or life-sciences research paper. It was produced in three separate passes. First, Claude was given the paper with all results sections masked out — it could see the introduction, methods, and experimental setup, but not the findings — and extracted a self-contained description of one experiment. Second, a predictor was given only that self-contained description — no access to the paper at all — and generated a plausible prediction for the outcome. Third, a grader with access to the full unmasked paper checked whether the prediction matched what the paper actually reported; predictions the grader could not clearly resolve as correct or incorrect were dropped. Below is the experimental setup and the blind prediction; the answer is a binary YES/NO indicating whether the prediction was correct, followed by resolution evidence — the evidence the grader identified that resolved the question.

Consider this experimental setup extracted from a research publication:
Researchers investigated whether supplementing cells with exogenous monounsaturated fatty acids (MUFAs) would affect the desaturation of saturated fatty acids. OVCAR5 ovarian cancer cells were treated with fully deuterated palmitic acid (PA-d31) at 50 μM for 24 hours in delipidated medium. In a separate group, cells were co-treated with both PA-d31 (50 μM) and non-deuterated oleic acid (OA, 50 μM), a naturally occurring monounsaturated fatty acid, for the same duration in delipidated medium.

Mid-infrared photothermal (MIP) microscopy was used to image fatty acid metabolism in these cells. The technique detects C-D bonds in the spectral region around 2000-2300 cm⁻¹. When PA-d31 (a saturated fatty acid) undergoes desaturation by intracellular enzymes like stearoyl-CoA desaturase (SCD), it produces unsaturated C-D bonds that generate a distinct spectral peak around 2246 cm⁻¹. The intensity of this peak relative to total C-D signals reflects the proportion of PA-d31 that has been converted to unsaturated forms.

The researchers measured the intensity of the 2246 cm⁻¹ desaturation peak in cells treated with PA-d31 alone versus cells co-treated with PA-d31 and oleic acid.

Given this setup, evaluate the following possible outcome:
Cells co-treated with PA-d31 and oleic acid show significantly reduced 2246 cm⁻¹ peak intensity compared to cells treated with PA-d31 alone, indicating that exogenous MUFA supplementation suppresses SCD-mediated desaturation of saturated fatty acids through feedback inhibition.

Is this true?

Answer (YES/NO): YES